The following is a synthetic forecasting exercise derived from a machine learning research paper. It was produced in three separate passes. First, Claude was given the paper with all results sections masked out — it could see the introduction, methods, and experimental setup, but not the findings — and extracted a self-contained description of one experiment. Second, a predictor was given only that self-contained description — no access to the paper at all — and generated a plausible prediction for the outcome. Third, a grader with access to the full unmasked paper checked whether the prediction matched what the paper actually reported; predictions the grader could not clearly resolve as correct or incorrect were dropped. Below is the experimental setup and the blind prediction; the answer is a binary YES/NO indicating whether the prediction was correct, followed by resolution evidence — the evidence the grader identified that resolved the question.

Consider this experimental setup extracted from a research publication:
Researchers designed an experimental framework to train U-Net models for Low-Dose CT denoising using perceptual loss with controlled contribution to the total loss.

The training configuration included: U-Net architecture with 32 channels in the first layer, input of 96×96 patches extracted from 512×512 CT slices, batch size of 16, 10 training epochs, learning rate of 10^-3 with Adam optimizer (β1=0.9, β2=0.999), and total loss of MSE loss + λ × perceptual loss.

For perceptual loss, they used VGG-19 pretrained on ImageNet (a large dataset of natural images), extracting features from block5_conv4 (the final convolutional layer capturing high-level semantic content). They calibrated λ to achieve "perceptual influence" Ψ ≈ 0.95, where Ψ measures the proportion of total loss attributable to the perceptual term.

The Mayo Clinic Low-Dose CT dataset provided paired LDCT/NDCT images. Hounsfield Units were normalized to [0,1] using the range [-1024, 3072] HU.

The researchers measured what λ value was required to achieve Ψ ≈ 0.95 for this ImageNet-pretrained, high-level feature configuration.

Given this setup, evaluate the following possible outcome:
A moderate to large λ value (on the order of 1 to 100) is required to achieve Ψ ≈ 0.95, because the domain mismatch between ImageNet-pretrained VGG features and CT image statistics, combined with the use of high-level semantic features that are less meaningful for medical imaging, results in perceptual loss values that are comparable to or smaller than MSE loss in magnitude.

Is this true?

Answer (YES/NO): NO